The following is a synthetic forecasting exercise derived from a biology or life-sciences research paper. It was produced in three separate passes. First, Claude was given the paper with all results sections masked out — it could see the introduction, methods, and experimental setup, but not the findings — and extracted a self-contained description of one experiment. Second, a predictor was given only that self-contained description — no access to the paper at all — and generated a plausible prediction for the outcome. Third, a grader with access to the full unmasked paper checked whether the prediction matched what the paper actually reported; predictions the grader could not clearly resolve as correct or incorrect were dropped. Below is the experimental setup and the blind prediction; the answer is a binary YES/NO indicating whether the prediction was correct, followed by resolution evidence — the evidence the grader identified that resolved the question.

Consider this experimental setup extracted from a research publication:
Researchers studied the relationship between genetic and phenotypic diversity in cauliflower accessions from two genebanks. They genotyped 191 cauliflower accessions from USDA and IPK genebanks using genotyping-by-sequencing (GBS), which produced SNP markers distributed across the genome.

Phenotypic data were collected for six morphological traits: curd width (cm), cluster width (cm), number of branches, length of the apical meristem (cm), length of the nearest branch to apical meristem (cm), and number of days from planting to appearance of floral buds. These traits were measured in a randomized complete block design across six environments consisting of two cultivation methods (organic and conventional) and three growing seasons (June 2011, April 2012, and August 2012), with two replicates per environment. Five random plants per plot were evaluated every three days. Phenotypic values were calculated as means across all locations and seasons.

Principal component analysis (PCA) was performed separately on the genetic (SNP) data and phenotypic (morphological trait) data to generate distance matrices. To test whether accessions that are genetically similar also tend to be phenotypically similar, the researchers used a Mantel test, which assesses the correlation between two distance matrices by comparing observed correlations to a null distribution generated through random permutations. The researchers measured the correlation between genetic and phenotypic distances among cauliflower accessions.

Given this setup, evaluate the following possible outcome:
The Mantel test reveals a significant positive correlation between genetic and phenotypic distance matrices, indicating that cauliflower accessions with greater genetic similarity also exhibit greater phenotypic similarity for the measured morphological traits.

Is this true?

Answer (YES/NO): YES